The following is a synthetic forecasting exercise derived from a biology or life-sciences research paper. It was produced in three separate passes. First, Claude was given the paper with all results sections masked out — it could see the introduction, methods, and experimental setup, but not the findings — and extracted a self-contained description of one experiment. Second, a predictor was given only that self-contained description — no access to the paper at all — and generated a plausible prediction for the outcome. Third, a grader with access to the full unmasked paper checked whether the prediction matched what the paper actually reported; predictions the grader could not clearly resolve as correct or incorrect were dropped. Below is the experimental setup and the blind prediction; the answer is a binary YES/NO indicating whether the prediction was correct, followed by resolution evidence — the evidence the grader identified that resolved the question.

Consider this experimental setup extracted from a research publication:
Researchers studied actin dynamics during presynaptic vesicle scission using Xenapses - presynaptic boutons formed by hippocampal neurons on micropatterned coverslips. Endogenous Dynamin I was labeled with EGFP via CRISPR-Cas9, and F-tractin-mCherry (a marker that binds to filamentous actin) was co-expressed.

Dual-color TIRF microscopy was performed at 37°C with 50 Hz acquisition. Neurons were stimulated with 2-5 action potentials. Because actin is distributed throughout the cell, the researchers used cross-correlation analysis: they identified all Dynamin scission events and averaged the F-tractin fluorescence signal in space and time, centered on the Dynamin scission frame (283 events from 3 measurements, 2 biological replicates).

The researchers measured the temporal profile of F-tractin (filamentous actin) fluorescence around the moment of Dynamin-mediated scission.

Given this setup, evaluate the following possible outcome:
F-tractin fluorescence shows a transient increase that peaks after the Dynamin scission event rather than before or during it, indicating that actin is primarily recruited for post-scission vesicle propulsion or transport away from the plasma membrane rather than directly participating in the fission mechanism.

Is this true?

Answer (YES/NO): NO